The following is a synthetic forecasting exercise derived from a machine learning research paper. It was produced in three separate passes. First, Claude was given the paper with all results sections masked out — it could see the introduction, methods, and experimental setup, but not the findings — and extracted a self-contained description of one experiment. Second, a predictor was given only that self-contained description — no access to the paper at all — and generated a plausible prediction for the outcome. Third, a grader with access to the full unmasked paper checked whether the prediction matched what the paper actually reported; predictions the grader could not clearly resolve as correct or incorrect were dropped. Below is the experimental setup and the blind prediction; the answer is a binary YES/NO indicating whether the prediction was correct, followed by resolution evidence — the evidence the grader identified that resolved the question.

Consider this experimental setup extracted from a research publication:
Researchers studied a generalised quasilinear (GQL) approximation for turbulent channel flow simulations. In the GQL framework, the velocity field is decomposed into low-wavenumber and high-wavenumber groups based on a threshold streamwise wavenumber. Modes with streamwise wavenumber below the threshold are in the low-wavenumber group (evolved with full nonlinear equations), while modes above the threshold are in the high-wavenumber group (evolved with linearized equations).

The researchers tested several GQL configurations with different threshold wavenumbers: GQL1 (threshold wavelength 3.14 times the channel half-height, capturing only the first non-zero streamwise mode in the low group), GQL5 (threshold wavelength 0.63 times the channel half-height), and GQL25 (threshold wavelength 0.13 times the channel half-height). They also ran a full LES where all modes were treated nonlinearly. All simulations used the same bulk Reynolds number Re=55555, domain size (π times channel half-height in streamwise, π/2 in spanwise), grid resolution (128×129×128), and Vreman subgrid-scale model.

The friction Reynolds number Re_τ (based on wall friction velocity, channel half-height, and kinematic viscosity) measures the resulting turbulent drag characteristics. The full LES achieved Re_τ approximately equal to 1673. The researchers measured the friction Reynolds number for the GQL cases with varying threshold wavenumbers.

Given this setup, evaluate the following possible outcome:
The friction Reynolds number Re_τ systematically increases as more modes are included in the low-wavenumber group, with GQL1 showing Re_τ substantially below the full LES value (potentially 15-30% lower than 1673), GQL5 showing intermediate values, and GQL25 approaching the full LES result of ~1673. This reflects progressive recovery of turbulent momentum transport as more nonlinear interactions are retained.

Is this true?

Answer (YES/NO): NO